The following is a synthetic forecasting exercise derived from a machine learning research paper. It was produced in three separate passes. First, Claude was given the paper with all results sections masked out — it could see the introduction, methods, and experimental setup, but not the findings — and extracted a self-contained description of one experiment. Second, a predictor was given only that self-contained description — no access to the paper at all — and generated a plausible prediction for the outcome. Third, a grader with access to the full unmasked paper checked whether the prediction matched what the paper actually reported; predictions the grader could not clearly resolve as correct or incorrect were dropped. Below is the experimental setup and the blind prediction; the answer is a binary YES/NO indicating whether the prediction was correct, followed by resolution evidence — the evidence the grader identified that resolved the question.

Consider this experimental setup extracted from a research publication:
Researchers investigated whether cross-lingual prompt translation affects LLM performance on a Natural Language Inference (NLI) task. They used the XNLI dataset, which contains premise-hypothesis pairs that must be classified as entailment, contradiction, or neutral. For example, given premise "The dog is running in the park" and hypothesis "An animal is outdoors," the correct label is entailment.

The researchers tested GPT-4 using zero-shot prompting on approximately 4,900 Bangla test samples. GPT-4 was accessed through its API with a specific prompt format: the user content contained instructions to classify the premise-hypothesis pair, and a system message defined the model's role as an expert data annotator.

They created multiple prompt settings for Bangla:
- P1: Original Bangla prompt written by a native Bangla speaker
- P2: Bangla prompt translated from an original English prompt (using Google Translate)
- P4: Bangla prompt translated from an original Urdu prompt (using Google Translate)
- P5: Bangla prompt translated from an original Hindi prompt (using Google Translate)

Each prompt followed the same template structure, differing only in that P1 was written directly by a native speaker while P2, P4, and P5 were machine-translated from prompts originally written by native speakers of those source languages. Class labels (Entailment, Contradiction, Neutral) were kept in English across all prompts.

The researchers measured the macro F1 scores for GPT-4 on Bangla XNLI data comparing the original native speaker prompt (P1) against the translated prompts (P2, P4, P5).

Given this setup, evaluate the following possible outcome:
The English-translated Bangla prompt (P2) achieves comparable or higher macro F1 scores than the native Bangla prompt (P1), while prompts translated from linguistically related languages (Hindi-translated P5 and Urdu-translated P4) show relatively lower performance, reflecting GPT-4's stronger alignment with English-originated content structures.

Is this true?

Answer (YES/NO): NO